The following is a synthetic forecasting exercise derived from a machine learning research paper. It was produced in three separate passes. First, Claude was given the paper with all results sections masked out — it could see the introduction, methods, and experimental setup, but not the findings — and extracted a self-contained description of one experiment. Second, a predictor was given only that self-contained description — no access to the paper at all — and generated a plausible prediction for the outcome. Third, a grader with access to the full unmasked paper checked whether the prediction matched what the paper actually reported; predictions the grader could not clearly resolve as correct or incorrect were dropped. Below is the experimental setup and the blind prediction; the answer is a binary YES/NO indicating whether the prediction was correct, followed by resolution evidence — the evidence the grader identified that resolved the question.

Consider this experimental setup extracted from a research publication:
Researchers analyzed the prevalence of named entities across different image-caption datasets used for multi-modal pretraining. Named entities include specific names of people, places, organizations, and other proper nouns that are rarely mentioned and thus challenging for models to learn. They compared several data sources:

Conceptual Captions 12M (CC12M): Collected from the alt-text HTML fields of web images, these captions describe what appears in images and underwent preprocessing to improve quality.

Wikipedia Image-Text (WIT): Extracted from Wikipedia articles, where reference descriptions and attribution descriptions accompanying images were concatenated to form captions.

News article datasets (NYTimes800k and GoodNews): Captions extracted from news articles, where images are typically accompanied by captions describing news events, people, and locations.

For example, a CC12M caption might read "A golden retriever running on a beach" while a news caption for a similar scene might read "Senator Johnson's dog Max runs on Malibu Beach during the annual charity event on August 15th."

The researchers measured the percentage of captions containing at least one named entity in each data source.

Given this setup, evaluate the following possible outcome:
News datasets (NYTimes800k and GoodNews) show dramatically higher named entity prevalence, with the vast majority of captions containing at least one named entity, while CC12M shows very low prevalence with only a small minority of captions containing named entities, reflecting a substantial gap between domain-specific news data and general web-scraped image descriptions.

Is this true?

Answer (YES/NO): NO